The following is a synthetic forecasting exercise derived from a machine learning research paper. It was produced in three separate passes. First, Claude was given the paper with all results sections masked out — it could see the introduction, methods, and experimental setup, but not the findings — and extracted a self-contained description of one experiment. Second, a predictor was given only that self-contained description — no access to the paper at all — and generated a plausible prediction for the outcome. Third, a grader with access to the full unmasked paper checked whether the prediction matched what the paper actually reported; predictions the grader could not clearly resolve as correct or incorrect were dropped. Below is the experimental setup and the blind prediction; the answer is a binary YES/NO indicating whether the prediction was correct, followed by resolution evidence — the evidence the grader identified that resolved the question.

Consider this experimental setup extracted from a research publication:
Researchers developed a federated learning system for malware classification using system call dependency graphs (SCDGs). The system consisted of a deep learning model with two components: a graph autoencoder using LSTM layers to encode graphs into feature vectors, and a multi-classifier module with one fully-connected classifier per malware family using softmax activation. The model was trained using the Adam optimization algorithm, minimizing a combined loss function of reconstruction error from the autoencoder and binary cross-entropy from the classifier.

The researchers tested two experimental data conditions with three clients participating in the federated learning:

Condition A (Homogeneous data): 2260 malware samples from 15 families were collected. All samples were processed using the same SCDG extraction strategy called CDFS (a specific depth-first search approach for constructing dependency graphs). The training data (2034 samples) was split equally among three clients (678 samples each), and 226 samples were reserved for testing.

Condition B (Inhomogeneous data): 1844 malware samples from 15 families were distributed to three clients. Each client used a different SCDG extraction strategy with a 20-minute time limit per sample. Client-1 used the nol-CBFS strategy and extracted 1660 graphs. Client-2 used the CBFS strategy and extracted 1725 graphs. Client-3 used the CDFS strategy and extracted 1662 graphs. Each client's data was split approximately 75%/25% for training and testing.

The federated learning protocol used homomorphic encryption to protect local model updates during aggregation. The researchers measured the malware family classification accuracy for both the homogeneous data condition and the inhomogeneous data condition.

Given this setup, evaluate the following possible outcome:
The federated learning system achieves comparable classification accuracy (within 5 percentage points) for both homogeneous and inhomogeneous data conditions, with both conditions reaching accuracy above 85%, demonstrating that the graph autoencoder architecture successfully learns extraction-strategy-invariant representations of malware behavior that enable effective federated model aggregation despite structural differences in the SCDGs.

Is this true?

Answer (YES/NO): NO